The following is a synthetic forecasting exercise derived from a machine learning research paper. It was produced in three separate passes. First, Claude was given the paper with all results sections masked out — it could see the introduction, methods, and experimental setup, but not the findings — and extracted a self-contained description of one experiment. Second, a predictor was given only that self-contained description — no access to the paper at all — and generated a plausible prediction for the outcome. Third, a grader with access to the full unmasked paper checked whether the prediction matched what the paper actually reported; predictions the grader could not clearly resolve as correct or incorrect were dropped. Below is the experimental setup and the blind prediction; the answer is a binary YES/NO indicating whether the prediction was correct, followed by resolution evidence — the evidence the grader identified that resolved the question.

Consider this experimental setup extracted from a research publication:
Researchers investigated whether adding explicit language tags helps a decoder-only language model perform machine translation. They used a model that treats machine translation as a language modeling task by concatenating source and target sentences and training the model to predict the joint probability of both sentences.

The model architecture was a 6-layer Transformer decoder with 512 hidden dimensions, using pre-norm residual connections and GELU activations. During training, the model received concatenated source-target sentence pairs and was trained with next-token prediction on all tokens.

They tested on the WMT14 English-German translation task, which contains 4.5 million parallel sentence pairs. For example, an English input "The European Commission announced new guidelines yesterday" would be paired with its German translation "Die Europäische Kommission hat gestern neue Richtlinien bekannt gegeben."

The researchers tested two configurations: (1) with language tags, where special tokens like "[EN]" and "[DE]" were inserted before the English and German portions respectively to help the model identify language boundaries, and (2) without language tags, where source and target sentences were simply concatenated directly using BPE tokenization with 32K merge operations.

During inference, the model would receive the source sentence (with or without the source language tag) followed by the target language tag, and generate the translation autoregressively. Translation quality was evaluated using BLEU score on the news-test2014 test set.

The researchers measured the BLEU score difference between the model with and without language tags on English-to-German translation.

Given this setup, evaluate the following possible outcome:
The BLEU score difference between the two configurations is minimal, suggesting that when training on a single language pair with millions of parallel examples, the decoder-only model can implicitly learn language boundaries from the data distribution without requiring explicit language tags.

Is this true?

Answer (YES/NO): NO